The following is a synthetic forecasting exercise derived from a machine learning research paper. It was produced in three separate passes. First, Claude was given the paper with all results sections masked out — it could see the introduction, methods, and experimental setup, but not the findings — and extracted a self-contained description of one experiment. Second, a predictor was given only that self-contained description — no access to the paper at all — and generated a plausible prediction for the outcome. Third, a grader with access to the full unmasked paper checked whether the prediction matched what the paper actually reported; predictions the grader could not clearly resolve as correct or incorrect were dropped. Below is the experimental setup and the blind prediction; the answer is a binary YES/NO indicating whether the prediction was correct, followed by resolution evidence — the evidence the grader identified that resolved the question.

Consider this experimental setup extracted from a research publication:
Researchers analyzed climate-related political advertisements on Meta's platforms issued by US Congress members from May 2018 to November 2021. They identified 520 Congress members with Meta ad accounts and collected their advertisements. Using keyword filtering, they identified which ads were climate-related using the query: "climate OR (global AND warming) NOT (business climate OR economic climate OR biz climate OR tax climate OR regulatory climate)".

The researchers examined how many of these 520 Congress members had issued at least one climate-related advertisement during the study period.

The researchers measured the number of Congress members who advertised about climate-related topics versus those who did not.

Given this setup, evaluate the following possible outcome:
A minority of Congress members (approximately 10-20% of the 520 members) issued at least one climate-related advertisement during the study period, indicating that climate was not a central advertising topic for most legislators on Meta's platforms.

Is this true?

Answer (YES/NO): NO